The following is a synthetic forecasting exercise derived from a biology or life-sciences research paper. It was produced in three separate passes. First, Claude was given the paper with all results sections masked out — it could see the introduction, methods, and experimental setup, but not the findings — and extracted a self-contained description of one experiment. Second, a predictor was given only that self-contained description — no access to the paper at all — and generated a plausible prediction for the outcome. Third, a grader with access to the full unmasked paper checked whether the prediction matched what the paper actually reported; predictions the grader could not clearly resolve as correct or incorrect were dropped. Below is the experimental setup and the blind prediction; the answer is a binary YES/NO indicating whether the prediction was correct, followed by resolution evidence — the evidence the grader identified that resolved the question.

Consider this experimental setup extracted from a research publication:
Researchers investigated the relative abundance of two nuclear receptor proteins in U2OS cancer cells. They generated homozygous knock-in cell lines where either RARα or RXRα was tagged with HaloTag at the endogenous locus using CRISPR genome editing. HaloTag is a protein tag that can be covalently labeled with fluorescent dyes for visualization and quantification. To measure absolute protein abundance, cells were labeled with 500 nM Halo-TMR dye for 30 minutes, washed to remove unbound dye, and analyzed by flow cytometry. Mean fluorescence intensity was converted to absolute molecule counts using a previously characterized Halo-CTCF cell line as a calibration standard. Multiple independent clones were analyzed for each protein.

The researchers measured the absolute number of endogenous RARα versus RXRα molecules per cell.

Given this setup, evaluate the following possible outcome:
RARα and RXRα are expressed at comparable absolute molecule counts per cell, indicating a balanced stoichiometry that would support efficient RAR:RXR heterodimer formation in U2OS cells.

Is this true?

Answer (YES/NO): YES